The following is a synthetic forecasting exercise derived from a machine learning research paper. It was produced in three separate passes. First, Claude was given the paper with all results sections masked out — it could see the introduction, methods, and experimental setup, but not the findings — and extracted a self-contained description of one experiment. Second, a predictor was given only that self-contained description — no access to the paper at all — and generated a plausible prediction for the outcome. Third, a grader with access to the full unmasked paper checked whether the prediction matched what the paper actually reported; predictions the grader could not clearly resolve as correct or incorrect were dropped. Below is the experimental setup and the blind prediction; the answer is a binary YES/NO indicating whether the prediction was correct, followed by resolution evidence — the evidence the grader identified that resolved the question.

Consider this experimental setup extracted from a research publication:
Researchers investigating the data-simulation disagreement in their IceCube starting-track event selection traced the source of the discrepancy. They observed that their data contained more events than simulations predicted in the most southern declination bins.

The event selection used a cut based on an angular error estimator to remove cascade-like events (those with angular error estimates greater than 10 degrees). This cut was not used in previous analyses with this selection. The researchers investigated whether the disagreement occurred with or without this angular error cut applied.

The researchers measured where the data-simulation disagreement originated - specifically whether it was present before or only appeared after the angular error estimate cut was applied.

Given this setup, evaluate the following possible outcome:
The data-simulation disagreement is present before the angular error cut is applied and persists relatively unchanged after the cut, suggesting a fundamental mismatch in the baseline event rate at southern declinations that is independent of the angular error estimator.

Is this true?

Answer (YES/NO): NO